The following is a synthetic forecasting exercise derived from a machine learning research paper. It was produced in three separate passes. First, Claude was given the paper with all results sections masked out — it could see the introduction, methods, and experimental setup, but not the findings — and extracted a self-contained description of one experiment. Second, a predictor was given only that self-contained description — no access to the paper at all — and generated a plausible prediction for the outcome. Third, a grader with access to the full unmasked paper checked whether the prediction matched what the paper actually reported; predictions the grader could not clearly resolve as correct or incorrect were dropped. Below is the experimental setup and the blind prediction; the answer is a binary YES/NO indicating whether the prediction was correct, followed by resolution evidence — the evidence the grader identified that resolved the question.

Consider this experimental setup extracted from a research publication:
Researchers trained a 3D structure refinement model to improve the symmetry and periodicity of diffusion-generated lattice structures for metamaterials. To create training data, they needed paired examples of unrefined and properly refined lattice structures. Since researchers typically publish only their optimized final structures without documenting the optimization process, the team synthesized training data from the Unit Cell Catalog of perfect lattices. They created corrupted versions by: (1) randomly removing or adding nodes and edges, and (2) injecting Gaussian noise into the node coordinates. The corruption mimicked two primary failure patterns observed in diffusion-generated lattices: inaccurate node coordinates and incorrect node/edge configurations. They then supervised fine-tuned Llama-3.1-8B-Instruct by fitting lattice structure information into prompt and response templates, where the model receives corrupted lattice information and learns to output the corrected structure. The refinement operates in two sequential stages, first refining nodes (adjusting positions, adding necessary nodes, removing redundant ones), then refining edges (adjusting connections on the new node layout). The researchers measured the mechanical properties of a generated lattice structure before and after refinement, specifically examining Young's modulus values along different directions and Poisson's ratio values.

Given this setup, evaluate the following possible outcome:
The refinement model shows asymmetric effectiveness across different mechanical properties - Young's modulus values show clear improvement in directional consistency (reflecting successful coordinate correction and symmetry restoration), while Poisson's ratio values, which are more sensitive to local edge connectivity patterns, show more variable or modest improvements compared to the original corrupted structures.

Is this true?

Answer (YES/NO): NO